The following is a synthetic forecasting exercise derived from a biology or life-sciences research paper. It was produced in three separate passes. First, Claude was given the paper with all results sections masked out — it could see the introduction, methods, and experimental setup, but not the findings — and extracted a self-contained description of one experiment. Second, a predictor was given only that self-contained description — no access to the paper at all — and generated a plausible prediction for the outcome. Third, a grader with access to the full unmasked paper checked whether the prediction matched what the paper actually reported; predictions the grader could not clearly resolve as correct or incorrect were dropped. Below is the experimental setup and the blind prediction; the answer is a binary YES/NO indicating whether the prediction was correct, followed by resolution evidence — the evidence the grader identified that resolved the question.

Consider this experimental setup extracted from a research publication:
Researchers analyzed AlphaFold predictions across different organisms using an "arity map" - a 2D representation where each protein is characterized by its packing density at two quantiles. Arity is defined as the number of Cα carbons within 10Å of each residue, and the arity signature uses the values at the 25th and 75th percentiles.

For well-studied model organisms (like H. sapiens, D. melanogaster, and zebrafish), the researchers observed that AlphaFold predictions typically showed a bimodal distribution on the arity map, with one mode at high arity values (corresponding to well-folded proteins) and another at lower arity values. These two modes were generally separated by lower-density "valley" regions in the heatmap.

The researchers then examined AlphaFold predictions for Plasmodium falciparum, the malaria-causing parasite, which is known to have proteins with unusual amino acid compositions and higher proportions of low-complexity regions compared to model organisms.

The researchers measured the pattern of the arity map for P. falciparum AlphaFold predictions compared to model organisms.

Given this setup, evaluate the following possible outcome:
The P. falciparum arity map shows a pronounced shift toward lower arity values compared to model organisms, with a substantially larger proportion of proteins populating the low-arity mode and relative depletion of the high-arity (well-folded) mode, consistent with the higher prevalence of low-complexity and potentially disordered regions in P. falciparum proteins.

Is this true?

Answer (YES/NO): NO